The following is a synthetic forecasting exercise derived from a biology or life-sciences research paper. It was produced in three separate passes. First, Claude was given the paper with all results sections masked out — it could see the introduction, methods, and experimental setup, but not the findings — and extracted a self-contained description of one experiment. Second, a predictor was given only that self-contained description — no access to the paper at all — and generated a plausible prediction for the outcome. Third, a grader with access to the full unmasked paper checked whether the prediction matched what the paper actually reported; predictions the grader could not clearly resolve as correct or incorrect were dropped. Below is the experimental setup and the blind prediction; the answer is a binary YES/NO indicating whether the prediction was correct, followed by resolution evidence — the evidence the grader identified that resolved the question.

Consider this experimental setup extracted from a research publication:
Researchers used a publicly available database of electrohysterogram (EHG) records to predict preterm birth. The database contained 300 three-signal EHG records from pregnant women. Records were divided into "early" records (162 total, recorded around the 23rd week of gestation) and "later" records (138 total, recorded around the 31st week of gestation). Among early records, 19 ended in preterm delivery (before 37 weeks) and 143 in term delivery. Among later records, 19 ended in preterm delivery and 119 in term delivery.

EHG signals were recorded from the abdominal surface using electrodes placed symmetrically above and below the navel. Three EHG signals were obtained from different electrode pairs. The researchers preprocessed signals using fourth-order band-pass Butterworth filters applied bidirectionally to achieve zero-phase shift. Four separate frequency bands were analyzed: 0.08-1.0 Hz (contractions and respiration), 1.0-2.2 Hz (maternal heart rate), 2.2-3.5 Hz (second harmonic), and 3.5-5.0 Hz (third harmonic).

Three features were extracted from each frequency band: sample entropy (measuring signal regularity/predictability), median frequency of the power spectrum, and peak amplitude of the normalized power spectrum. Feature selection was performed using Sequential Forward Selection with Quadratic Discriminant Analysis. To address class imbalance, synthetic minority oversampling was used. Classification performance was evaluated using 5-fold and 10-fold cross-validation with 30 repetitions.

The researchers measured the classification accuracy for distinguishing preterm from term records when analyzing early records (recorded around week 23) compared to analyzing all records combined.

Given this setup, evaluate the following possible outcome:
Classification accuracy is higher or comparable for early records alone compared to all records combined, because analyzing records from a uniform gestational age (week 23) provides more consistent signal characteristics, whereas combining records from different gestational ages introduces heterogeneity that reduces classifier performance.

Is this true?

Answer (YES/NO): YES